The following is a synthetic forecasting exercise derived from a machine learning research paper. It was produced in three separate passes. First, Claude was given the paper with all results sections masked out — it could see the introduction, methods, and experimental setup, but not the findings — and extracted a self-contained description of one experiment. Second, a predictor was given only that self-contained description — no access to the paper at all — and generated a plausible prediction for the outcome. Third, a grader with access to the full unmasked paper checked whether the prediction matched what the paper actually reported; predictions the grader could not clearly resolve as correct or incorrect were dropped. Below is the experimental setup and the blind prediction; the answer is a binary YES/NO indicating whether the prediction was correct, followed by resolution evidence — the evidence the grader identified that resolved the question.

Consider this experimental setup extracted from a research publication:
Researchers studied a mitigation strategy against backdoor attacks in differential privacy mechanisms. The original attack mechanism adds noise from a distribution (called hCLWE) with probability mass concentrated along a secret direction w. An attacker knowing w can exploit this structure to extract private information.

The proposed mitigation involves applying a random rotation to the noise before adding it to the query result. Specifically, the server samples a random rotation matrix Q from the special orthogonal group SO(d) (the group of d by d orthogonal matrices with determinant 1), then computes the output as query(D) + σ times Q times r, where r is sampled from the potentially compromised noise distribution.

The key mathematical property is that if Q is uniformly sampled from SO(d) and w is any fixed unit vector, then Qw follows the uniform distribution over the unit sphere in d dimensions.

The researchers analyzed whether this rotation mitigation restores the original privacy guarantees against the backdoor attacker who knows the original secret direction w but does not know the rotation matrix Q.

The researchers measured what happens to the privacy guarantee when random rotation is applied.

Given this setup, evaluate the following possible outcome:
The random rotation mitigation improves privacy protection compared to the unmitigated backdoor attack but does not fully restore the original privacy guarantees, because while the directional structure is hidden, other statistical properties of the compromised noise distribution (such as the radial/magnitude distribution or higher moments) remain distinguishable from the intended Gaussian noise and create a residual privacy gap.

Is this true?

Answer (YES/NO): NO